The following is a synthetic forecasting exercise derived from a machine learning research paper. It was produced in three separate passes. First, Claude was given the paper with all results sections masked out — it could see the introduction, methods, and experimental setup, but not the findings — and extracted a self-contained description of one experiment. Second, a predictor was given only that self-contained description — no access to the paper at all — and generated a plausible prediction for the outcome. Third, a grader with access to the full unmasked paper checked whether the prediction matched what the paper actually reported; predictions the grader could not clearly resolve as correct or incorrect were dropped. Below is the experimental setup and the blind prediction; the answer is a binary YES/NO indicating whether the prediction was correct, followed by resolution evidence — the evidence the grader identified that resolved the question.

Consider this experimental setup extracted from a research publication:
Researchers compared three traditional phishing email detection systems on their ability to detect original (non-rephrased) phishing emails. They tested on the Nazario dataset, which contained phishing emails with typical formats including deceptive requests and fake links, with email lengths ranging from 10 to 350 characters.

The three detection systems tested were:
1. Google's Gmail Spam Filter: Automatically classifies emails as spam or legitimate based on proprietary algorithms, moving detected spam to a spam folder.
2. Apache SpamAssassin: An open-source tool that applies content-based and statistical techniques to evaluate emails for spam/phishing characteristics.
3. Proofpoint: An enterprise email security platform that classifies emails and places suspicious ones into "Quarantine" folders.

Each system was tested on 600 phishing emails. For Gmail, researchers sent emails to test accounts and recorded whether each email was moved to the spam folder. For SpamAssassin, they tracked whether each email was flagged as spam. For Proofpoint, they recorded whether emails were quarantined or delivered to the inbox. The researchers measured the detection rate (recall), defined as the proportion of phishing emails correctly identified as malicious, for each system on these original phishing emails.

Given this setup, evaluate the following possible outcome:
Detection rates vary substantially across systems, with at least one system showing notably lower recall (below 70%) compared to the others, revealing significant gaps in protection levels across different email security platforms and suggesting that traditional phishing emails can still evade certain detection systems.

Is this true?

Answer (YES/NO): NO